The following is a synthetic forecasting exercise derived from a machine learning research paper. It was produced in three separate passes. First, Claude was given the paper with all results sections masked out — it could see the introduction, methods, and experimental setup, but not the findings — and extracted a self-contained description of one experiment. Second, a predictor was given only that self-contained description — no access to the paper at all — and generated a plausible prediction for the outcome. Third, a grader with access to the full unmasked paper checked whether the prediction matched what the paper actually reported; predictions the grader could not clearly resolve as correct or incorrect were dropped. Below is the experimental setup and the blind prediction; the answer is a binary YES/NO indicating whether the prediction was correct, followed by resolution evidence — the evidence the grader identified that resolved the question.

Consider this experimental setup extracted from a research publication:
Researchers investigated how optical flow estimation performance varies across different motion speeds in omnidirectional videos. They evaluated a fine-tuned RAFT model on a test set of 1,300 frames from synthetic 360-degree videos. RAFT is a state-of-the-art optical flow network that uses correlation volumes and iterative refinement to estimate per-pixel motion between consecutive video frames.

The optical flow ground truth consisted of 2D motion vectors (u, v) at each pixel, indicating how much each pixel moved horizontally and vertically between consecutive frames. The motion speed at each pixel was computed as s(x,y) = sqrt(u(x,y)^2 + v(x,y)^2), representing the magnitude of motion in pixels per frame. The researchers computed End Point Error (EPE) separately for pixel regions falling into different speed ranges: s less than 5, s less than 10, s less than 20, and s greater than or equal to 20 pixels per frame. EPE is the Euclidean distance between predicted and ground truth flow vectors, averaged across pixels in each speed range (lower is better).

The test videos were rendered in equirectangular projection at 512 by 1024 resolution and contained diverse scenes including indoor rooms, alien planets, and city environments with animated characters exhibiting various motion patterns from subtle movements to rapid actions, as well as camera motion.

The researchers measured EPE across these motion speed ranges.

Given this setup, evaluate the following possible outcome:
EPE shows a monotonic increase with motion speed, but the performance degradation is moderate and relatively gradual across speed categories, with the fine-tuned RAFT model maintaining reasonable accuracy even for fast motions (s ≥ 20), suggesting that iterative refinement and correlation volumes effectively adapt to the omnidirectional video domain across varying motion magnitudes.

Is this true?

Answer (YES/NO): NO